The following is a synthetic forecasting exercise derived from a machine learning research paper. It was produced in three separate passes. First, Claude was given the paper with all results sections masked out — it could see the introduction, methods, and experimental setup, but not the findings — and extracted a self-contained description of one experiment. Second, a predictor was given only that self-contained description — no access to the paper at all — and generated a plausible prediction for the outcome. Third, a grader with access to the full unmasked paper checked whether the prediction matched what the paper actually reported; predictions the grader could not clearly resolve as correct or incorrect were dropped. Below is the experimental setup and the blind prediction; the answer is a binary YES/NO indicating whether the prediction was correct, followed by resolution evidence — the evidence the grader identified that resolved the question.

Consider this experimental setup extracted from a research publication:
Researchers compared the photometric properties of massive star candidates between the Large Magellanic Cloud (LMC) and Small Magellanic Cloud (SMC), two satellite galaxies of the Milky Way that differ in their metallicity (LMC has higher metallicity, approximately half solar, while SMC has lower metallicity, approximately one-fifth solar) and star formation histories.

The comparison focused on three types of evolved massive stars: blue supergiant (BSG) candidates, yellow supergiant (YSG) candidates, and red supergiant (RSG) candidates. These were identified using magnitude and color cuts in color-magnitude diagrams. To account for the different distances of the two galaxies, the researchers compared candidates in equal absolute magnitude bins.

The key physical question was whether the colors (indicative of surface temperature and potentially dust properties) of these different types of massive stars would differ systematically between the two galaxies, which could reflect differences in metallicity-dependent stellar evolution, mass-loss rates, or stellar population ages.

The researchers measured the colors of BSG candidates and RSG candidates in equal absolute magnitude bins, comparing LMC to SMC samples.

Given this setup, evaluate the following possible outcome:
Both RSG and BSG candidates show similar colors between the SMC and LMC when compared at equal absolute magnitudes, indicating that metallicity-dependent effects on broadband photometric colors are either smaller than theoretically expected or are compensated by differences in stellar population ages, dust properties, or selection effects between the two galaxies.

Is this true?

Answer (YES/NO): NO